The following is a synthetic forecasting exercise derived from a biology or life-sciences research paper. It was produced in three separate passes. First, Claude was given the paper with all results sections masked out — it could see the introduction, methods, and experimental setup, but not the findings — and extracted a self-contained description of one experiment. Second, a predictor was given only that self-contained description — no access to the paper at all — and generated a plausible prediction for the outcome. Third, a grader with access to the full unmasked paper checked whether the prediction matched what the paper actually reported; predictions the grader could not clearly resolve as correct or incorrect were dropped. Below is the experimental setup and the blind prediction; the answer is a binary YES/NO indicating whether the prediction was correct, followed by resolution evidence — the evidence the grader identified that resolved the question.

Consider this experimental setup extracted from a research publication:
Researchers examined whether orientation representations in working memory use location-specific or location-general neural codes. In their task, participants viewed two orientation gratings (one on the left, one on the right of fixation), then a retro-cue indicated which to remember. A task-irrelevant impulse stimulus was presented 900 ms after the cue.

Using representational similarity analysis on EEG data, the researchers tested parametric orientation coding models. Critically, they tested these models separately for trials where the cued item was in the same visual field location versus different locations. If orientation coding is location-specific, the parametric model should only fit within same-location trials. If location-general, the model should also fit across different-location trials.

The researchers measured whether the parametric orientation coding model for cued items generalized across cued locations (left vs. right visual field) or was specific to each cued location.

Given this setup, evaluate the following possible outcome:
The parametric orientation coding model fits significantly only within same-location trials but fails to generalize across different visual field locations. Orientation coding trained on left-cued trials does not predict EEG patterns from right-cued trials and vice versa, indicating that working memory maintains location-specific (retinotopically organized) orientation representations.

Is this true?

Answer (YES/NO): YES